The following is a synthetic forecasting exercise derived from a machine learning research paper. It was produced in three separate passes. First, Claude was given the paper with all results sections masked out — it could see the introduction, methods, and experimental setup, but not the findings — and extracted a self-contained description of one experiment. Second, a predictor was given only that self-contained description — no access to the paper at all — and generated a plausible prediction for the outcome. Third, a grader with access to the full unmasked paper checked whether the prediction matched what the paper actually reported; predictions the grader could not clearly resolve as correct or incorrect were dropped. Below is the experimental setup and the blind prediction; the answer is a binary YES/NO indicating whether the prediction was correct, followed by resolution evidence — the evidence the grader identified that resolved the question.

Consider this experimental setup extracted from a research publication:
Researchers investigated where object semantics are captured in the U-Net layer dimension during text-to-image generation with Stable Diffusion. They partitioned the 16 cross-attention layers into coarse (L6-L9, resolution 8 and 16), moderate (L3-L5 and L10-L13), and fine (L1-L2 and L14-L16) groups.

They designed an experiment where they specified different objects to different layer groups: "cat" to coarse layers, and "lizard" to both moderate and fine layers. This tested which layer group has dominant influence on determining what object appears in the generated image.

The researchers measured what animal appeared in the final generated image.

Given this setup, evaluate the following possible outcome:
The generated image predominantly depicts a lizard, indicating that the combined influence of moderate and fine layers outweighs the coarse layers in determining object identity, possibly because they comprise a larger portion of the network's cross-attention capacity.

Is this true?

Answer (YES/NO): NO